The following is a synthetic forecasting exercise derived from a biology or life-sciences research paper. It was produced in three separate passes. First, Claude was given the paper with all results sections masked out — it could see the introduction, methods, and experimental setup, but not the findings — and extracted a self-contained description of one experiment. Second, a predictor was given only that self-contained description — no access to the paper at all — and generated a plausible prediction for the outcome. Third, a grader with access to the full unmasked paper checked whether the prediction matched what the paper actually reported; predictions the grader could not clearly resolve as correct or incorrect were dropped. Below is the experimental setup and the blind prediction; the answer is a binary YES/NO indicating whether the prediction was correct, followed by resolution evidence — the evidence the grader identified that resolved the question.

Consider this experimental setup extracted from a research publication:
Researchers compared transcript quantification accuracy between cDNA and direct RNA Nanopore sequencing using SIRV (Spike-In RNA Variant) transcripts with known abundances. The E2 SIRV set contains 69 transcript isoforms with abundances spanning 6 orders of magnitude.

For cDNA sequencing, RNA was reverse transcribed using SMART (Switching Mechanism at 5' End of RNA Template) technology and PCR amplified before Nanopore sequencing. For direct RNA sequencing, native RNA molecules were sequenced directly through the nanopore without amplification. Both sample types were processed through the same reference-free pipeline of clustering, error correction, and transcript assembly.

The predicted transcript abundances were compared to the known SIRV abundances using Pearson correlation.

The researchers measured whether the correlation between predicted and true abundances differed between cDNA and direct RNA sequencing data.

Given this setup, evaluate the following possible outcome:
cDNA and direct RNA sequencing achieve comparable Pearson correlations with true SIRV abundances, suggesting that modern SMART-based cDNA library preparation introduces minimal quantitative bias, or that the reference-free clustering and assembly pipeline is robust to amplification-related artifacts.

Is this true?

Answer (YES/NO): NO